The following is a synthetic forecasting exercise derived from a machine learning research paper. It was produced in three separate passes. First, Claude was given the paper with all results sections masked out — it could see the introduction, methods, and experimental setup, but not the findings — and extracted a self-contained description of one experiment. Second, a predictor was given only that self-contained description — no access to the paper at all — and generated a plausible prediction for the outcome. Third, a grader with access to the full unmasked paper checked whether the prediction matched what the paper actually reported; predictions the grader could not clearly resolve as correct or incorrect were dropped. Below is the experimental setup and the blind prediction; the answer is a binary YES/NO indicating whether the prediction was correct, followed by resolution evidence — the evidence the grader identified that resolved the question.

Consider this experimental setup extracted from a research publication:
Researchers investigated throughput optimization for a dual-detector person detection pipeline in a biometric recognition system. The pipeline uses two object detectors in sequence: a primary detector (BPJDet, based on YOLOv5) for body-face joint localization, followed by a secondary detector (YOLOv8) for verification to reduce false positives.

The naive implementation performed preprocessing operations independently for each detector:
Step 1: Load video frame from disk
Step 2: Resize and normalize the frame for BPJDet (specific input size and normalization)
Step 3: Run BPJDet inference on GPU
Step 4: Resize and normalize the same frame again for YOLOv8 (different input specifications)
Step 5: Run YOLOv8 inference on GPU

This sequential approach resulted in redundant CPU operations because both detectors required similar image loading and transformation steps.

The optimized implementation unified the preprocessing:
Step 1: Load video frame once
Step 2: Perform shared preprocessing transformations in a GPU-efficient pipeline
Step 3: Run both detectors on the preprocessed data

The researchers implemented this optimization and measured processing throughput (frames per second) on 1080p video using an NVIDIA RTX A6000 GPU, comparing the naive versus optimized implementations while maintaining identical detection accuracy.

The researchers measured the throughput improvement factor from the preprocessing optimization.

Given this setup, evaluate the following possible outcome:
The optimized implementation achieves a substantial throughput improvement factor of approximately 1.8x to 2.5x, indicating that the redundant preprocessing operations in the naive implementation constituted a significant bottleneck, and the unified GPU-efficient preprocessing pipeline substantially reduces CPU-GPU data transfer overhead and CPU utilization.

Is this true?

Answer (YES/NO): NO